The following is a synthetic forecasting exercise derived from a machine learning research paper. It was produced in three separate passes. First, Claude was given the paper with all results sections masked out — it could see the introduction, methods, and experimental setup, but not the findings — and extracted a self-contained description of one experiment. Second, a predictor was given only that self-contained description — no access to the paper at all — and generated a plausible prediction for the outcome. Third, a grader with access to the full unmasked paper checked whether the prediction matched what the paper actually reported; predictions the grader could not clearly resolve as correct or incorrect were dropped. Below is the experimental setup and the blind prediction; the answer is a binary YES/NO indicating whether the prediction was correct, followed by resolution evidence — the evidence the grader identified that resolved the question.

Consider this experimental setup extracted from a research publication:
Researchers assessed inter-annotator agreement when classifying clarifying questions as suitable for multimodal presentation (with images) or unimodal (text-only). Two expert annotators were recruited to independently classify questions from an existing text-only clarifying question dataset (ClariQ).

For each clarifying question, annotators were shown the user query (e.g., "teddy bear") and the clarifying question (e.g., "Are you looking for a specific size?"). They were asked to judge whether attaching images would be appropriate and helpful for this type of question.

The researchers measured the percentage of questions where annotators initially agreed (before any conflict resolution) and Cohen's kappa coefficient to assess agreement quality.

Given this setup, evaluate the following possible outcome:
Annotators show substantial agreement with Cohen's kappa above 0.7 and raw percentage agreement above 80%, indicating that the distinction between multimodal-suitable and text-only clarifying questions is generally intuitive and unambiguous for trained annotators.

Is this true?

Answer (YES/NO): YES